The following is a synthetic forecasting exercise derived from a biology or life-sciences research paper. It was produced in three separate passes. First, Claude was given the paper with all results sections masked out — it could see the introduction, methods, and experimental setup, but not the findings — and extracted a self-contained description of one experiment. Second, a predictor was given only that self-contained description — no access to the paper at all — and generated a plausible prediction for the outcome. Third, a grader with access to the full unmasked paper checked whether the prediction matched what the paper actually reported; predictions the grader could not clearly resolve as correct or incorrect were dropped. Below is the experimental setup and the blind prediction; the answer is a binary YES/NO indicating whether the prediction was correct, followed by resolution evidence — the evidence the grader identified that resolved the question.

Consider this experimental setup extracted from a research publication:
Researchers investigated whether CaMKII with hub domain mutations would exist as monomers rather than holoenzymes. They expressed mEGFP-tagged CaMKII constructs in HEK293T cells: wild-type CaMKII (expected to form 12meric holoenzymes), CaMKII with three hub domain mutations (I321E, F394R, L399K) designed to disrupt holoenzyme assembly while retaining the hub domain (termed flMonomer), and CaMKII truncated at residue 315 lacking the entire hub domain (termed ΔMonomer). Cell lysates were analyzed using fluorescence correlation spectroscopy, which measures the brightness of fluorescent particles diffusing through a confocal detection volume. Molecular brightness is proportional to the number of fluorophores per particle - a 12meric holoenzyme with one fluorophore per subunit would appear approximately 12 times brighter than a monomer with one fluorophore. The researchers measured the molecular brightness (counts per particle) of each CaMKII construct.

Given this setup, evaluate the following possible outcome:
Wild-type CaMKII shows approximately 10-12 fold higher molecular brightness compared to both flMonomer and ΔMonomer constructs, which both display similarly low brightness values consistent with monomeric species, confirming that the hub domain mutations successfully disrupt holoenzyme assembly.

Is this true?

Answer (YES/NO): YES